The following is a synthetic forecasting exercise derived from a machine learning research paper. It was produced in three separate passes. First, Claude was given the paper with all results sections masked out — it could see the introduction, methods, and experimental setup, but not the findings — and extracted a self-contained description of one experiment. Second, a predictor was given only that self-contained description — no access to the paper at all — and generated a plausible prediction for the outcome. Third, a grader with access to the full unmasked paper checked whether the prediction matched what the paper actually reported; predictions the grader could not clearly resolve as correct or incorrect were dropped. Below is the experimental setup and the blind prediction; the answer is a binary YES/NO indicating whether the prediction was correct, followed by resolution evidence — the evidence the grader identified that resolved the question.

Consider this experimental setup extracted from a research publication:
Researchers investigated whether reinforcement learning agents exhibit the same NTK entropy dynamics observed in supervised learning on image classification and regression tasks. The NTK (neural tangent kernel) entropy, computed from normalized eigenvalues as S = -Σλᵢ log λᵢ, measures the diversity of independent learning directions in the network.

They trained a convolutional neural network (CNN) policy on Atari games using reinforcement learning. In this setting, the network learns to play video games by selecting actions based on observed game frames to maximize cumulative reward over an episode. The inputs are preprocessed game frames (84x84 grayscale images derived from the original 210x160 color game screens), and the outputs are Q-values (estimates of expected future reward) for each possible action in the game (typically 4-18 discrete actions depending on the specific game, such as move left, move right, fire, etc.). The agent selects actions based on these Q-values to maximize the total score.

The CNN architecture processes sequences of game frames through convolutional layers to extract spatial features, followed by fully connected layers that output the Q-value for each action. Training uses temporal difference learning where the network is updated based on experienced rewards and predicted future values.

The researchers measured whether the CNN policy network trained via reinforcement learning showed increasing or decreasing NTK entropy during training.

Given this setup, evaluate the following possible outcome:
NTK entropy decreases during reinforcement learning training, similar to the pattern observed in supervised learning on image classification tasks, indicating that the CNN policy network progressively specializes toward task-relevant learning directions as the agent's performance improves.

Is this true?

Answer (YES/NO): NO